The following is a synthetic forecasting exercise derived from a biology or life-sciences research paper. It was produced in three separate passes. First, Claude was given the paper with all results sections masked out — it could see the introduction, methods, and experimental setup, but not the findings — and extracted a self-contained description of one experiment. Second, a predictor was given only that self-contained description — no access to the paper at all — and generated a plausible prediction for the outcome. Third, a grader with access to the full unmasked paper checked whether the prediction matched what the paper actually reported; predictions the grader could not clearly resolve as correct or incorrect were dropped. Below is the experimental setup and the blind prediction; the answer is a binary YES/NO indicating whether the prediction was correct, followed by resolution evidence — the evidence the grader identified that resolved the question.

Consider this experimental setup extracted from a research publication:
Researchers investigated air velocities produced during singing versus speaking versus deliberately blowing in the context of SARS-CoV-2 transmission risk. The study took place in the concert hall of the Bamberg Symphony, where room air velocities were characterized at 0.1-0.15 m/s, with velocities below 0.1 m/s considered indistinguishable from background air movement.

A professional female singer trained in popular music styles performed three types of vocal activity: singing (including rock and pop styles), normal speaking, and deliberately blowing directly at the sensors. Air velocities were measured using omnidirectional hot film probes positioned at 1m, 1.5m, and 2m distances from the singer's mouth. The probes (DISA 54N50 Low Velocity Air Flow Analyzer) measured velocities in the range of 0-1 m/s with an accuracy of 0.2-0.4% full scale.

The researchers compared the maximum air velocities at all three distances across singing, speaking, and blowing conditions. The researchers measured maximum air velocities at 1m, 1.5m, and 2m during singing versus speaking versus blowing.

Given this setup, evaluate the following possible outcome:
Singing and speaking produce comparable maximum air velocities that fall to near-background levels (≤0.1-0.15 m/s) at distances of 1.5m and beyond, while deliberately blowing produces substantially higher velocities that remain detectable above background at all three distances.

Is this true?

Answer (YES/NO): YES